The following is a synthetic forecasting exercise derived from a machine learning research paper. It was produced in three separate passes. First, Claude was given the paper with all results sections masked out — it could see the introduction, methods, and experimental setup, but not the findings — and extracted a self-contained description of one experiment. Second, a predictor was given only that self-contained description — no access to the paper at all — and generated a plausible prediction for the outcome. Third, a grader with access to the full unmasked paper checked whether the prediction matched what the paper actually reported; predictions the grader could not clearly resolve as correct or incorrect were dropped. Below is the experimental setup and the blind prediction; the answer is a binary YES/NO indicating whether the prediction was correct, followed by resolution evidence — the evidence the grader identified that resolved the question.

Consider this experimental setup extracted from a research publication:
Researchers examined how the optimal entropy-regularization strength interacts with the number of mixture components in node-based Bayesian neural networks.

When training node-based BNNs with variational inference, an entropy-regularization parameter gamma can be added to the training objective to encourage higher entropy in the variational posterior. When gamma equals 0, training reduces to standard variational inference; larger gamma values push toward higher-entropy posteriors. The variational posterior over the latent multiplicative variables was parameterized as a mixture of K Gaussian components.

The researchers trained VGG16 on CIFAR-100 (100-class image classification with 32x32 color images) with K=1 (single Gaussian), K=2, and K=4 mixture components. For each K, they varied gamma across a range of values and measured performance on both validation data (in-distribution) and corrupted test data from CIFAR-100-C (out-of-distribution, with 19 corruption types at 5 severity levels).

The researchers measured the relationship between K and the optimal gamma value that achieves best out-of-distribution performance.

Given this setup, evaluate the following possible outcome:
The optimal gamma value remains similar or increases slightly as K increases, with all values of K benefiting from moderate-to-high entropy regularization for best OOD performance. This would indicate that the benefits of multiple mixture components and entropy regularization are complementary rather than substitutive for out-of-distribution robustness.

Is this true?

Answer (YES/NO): NO